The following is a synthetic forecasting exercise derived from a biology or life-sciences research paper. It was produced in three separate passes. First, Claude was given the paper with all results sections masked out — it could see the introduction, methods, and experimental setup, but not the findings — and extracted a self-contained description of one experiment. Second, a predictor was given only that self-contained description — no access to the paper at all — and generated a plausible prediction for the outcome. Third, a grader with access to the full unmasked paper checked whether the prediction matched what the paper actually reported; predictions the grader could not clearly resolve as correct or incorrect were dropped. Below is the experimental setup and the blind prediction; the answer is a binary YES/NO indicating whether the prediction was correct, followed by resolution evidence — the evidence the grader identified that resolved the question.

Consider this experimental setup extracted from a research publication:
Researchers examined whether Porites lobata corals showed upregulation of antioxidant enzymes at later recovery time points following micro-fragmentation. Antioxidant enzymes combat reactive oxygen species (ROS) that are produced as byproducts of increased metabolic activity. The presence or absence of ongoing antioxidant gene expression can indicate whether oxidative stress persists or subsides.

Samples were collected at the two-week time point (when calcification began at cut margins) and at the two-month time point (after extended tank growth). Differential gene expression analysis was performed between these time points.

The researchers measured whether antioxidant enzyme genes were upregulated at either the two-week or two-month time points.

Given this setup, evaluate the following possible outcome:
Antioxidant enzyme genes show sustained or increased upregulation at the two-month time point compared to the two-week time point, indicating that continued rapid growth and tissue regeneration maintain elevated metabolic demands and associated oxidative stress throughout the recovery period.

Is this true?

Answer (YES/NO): NO